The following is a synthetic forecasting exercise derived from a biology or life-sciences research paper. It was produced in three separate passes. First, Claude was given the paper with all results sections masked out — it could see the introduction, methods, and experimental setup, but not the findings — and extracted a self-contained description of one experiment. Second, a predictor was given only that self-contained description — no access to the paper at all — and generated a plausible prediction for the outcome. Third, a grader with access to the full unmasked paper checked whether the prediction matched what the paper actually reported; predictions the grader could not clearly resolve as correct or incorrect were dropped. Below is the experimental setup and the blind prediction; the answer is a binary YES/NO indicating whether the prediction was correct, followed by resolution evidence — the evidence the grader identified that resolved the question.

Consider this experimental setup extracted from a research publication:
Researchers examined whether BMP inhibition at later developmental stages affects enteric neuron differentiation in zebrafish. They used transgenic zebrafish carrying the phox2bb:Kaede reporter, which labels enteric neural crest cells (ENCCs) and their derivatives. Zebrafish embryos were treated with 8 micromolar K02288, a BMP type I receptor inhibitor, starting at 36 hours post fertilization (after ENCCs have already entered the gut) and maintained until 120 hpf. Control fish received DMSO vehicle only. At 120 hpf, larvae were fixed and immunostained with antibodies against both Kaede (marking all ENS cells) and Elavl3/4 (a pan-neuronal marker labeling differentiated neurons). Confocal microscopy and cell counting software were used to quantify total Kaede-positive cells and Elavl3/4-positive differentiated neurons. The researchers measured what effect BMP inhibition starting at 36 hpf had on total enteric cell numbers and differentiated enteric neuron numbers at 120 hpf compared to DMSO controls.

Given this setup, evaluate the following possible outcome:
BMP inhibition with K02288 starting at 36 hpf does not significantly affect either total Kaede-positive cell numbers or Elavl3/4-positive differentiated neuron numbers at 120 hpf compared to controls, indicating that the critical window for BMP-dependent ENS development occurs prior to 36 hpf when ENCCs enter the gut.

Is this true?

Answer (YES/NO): NO